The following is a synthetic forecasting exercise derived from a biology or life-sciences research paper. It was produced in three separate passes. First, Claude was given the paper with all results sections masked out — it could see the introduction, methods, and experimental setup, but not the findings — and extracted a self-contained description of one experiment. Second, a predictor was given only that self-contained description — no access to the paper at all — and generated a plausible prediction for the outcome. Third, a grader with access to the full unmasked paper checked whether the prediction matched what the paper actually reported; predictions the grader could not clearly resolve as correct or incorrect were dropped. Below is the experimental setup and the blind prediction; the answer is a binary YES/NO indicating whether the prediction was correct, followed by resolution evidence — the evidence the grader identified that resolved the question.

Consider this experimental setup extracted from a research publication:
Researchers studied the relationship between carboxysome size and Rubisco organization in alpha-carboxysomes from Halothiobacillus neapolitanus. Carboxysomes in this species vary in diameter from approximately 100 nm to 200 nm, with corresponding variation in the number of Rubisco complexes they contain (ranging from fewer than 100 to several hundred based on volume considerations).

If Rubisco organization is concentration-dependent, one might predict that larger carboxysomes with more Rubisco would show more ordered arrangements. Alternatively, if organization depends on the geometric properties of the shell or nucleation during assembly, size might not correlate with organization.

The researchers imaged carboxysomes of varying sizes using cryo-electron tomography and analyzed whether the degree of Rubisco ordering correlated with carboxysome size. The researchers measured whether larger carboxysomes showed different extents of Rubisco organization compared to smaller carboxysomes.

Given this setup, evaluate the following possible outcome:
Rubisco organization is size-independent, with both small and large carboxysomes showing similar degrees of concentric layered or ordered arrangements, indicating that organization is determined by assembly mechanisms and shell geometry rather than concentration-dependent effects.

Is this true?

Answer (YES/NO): NO